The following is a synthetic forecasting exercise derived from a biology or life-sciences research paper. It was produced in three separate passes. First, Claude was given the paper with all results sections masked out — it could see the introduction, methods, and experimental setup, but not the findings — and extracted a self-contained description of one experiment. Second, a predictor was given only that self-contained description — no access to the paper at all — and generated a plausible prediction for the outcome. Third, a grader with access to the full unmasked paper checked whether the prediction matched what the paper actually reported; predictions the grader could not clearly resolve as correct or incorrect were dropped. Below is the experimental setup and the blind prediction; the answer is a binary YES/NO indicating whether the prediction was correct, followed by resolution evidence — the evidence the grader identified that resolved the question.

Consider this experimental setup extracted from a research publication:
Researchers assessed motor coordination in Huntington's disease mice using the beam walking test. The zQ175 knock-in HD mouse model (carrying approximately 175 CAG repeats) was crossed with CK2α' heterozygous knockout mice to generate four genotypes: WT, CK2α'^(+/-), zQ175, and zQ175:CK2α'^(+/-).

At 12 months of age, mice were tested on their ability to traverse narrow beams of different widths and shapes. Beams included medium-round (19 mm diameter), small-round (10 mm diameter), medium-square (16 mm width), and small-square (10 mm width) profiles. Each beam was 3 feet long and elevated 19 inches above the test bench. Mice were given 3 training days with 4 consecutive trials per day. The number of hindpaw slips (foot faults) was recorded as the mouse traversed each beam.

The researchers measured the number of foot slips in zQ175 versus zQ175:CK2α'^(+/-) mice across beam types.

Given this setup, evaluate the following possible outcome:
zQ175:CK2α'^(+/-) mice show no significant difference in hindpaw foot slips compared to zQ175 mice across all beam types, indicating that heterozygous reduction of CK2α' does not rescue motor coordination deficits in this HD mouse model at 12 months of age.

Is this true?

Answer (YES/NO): NO